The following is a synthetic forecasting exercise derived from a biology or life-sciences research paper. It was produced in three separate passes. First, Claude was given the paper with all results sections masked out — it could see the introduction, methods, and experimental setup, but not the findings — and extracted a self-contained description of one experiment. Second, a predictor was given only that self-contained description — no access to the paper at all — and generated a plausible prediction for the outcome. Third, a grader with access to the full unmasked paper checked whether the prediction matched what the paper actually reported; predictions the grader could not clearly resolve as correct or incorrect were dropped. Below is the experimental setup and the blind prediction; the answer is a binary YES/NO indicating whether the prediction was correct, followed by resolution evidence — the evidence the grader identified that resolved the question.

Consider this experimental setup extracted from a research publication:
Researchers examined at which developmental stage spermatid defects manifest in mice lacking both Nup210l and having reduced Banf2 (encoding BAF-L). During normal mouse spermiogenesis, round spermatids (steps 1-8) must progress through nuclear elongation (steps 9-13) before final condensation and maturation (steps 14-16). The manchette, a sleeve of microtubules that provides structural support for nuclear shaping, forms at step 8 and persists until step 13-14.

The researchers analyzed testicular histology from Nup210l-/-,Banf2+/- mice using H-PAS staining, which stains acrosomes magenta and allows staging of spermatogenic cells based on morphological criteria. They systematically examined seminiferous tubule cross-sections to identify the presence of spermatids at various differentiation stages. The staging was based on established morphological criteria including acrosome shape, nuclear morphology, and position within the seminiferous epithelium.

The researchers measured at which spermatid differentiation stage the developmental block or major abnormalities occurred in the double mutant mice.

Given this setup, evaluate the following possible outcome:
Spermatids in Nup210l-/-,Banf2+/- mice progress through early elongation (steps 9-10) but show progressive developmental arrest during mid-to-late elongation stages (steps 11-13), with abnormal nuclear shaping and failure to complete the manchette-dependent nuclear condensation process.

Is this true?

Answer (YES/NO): NO